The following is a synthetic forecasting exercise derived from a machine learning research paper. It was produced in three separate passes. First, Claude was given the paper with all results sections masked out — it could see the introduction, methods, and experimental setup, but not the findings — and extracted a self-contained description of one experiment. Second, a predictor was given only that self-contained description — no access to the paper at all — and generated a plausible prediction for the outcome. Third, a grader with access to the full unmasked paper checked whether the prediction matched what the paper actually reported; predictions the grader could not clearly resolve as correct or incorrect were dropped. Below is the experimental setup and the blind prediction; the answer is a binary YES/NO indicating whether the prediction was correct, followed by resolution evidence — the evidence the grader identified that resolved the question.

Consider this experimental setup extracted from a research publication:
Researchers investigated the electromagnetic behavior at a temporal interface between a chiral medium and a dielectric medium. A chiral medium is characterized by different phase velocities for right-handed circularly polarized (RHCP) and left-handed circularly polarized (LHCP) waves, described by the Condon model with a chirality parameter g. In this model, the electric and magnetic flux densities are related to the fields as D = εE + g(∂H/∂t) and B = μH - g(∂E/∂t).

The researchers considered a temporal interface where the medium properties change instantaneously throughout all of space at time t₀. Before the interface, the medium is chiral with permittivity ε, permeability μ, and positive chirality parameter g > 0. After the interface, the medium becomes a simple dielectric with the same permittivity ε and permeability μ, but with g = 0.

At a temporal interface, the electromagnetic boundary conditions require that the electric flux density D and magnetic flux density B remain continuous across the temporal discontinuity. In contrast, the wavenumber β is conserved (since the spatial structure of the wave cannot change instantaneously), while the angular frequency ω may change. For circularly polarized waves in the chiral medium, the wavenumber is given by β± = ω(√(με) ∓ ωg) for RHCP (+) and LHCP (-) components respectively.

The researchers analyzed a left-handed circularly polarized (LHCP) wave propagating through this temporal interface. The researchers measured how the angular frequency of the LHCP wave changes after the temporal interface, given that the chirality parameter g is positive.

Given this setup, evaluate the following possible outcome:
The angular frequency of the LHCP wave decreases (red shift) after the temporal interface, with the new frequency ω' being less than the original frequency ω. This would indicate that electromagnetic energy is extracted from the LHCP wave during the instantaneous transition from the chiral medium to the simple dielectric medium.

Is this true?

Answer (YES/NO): NO